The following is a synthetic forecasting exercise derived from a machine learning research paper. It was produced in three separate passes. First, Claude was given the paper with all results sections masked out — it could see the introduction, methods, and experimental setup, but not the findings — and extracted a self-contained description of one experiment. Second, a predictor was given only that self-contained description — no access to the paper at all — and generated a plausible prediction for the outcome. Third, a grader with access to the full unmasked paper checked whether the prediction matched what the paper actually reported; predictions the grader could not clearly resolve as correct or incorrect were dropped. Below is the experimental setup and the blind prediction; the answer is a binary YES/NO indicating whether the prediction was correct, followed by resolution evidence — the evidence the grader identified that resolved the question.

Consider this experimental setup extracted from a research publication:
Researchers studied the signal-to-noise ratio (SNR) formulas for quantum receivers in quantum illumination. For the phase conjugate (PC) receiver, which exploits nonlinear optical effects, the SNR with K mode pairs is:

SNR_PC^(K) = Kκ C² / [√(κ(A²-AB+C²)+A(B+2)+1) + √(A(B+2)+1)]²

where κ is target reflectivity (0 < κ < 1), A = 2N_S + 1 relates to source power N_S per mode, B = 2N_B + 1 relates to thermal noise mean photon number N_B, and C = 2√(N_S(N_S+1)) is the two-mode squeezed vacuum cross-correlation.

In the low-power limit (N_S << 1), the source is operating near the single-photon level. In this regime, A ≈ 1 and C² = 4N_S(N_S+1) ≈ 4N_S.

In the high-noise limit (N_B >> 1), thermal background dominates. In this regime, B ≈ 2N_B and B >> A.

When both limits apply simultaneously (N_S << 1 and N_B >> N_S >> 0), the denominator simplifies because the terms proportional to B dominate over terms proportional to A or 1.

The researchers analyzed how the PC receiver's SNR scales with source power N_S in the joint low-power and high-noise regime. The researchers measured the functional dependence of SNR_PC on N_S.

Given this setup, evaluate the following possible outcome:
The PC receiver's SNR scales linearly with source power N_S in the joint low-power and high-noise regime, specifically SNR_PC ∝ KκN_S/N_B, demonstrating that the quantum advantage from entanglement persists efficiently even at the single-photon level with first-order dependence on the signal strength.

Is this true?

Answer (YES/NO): YES